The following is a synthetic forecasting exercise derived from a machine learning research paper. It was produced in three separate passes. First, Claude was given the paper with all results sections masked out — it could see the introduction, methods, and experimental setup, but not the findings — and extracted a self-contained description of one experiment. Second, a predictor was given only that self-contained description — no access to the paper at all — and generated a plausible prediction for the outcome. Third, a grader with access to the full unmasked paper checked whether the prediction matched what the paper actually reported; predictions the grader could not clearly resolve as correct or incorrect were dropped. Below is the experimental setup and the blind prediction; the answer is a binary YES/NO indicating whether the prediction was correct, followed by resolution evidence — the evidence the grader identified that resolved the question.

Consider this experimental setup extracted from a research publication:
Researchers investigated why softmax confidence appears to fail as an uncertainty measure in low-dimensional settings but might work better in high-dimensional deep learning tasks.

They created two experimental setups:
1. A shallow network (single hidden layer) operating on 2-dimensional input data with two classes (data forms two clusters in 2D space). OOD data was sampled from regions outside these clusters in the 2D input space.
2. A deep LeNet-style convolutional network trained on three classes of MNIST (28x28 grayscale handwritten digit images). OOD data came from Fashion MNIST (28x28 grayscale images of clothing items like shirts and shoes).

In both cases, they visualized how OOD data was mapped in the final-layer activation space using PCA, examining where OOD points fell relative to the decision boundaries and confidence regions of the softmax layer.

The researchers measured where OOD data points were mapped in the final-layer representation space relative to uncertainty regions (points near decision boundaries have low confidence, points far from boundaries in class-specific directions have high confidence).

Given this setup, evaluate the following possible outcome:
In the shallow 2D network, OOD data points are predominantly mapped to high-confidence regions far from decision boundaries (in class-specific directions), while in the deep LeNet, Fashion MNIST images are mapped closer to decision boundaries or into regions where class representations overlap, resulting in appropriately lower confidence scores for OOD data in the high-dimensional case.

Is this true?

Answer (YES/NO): YES